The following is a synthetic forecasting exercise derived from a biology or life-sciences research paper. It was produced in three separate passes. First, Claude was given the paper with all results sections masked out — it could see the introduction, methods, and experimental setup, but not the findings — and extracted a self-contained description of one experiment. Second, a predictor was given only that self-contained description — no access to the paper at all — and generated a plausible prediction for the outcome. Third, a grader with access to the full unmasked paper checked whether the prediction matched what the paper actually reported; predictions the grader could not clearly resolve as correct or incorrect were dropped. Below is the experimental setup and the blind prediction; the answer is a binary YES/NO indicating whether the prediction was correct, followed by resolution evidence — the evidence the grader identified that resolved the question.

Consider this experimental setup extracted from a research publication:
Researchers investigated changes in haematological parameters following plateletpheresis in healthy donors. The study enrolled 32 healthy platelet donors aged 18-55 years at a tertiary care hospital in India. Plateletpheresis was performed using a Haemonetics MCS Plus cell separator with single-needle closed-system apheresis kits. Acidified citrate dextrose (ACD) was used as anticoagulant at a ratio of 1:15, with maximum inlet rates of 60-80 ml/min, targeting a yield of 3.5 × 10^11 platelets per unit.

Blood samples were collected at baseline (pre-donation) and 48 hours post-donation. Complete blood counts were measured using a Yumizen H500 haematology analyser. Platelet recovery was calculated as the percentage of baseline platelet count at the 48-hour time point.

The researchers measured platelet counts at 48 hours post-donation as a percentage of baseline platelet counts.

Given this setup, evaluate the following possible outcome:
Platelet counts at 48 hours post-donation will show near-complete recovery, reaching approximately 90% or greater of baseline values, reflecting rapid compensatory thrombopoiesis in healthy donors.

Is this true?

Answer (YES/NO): NO